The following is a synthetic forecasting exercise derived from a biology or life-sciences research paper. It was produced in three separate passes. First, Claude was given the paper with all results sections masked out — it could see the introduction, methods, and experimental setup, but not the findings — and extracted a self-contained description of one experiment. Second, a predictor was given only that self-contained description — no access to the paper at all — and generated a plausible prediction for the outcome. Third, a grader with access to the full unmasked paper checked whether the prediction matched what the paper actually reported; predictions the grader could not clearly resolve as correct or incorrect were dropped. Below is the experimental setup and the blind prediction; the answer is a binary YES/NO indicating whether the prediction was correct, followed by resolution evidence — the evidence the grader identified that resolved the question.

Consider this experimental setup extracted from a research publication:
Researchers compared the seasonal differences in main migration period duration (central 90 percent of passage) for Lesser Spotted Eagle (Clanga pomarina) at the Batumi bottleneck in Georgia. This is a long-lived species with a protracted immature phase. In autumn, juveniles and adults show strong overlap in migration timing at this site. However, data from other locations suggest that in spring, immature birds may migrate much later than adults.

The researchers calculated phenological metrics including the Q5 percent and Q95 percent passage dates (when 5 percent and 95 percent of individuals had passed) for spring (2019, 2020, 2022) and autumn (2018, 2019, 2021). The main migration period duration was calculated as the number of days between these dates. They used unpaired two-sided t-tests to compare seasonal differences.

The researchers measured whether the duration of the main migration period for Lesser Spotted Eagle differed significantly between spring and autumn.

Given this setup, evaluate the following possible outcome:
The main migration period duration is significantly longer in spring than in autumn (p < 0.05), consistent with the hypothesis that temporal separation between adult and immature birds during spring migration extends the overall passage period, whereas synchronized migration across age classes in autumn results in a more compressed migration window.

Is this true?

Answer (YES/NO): YES